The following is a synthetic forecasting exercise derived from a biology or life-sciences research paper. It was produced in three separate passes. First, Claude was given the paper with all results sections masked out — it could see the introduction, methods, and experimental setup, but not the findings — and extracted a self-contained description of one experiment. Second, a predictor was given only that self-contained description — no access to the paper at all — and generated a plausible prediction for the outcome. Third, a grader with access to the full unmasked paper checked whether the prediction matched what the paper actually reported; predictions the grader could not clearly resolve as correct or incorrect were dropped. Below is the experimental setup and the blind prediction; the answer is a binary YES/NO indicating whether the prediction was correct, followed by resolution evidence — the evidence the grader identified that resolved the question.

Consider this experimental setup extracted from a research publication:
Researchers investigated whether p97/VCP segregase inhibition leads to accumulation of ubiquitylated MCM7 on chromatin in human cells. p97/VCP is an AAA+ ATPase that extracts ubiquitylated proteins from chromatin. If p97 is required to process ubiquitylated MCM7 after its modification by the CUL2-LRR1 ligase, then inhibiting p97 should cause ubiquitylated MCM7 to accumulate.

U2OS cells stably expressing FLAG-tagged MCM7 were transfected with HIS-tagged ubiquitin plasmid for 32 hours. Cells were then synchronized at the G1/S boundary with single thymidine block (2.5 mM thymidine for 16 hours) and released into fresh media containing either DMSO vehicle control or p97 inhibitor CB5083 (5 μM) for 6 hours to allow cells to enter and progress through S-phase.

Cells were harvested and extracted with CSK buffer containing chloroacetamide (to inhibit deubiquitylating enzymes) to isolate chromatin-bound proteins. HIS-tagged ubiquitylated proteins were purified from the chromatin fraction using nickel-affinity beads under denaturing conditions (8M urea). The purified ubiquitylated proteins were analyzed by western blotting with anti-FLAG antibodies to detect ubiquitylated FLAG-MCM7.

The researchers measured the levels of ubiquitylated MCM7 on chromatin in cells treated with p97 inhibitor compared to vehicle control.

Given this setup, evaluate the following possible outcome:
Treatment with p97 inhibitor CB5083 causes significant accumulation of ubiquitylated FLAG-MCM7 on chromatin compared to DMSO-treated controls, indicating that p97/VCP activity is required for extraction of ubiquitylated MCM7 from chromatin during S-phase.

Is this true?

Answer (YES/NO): YES